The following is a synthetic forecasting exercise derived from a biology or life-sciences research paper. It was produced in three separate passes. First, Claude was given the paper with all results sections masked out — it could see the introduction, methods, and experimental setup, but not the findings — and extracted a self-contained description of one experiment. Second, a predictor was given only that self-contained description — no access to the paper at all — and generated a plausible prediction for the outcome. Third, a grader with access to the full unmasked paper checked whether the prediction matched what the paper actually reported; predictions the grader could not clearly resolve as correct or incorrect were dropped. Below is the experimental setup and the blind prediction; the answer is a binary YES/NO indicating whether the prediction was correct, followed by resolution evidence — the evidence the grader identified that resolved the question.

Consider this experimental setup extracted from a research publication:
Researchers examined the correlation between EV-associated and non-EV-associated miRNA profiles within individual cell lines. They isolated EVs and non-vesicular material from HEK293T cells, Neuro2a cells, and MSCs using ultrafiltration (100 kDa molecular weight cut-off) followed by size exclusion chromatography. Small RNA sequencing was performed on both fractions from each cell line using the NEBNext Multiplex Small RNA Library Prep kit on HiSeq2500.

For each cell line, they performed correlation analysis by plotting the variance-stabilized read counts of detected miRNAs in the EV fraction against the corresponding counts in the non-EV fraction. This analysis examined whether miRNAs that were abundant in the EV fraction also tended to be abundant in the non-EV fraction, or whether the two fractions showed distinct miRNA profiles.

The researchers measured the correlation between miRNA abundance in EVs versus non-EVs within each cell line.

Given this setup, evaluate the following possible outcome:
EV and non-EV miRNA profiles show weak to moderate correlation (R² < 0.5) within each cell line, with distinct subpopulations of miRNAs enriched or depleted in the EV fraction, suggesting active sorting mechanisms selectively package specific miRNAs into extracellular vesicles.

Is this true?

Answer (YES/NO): NO